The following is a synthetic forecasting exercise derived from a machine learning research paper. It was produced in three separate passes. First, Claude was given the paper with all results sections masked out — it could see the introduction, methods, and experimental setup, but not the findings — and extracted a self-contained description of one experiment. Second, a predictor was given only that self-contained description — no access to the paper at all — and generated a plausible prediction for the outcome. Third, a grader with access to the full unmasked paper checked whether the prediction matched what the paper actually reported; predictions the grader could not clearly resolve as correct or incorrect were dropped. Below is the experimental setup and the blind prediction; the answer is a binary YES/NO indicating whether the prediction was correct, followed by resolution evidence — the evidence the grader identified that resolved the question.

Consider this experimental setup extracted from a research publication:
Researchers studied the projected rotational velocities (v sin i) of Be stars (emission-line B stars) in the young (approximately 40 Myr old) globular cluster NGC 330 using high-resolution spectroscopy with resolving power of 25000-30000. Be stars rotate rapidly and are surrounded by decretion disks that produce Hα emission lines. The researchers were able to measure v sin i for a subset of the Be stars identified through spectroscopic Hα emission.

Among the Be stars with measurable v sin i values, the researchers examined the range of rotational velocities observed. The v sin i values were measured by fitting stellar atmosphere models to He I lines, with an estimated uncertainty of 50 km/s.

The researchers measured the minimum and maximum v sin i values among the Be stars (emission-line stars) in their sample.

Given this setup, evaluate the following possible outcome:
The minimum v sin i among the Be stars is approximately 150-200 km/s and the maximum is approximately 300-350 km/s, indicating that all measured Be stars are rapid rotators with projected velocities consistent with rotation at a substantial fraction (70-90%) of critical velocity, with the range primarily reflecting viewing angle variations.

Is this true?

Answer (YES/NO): NO